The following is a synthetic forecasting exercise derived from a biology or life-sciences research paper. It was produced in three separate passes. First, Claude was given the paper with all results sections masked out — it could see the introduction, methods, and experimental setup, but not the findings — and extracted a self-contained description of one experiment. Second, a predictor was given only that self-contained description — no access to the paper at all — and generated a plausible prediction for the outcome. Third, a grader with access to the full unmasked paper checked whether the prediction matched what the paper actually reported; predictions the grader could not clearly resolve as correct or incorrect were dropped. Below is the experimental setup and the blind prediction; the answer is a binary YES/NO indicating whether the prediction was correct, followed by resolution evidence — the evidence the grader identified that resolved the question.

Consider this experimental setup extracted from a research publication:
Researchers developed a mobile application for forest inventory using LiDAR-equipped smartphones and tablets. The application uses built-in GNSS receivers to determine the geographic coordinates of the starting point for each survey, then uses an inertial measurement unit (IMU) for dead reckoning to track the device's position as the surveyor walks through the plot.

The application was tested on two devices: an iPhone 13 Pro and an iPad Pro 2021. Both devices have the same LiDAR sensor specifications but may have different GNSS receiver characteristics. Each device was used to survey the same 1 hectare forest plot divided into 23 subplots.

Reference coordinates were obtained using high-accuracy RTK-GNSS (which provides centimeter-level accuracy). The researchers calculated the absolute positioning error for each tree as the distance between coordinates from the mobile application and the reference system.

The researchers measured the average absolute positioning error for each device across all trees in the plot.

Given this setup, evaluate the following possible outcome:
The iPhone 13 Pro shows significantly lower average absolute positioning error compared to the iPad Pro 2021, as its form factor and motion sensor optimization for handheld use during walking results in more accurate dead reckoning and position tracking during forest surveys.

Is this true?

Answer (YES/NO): NO